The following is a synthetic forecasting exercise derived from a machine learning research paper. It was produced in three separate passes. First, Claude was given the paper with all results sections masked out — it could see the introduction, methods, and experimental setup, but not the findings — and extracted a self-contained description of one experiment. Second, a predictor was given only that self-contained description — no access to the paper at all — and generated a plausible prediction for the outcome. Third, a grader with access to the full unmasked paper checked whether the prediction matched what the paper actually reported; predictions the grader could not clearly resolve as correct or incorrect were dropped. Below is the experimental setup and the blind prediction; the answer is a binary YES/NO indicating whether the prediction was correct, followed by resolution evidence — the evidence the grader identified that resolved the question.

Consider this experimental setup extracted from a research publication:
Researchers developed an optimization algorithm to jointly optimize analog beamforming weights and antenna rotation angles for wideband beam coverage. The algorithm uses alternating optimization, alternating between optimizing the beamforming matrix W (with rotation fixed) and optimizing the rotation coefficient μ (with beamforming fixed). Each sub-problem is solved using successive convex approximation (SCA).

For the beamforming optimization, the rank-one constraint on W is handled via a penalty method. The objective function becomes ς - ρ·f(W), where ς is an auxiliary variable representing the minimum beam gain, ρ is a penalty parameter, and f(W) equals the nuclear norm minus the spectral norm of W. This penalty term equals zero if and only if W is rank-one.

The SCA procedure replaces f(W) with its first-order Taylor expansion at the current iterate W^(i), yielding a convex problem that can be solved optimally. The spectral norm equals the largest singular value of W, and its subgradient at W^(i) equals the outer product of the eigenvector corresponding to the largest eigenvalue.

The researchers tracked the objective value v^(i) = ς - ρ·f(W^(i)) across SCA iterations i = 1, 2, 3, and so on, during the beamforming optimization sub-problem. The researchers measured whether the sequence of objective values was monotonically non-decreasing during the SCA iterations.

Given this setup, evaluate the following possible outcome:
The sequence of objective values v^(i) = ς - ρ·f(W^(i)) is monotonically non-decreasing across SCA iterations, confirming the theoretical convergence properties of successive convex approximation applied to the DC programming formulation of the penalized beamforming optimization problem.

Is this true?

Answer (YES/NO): YES